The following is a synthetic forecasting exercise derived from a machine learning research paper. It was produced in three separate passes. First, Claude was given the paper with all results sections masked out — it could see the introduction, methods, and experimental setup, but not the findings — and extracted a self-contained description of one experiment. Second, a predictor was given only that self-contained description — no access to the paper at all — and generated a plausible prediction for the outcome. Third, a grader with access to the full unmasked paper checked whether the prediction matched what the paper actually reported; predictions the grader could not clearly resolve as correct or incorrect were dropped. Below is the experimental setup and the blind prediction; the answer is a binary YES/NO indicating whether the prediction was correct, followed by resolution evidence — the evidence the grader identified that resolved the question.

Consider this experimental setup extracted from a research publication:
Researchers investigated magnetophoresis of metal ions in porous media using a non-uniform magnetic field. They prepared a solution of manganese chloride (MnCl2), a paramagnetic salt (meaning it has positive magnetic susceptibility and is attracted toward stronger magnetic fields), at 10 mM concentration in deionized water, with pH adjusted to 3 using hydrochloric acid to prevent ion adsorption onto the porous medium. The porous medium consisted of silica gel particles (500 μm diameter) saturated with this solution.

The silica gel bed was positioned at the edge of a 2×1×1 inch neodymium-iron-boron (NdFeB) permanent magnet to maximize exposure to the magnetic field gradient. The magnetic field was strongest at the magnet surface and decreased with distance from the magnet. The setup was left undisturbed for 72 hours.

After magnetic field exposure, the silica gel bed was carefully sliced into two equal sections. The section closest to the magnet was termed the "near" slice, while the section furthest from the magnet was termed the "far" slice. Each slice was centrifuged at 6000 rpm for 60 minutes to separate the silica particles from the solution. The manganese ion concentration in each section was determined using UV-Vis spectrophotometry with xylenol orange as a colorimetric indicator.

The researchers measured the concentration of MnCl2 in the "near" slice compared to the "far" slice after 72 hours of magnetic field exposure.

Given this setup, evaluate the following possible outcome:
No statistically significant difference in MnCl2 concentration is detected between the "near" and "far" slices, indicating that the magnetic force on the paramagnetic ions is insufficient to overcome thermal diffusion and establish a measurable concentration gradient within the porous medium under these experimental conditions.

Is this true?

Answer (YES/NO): NO